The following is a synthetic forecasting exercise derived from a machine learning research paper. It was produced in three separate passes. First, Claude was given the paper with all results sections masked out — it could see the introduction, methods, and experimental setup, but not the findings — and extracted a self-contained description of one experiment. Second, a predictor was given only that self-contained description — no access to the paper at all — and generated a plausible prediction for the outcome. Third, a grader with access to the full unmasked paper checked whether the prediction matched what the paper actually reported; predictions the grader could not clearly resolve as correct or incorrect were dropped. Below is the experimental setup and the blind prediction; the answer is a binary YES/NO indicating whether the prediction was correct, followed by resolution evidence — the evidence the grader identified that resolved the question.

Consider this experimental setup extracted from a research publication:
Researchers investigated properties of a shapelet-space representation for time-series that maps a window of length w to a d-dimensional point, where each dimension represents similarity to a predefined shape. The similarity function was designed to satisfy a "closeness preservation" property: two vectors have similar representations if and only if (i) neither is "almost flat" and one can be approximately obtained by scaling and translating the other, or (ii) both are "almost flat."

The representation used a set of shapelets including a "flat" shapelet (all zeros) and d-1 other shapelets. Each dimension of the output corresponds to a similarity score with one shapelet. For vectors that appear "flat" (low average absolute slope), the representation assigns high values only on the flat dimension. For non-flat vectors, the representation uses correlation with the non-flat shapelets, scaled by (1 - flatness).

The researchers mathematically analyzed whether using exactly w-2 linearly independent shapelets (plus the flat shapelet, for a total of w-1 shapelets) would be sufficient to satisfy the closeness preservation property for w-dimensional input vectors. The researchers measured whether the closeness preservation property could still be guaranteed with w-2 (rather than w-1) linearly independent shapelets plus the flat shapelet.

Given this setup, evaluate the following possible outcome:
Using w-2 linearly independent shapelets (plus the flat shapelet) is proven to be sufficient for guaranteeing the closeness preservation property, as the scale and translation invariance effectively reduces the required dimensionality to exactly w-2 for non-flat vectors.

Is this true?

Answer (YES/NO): NO